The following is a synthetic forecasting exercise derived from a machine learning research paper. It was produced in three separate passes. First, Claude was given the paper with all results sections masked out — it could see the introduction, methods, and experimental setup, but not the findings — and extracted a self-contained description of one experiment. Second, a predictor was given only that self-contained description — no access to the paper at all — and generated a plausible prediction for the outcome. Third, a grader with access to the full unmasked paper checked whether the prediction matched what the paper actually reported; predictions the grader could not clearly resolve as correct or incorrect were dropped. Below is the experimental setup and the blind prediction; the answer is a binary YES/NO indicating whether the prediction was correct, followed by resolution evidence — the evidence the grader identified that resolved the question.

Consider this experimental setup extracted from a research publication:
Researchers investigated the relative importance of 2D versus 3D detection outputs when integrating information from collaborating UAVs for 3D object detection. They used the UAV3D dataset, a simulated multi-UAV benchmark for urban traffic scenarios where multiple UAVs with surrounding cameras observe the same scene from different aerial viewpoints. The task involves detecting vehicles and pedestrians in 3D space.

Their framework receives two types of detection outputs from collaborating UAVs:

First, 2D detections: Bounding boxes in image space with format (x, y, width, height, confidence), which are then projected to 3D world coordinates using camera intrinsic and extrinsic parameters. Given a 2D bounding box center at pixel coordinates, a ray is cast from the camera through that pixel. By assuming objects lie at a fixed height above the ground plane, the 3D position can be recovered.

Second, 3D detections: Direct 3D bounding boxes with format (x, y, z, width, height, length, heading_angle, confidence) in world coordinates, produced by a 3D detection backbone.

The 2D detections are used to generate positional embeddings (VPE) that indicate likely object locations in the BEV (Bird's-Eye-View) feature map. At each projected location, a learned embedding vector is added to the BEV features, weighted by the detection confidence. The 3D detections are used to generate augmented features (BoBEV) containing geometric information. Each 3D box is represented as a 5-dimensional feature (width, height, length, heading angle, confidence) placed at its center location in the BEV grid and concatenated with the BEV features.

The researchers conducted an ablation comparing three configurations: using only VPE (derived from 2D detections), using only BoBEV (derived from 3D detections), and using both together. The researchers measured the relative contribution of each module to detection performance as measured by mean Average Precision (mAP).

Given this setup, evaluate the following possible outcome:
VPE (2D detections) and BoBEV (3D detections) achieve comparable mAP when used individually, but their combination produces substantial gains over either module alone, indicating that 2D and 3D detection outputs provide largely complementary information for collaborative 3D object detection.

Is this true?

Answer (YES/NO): NO